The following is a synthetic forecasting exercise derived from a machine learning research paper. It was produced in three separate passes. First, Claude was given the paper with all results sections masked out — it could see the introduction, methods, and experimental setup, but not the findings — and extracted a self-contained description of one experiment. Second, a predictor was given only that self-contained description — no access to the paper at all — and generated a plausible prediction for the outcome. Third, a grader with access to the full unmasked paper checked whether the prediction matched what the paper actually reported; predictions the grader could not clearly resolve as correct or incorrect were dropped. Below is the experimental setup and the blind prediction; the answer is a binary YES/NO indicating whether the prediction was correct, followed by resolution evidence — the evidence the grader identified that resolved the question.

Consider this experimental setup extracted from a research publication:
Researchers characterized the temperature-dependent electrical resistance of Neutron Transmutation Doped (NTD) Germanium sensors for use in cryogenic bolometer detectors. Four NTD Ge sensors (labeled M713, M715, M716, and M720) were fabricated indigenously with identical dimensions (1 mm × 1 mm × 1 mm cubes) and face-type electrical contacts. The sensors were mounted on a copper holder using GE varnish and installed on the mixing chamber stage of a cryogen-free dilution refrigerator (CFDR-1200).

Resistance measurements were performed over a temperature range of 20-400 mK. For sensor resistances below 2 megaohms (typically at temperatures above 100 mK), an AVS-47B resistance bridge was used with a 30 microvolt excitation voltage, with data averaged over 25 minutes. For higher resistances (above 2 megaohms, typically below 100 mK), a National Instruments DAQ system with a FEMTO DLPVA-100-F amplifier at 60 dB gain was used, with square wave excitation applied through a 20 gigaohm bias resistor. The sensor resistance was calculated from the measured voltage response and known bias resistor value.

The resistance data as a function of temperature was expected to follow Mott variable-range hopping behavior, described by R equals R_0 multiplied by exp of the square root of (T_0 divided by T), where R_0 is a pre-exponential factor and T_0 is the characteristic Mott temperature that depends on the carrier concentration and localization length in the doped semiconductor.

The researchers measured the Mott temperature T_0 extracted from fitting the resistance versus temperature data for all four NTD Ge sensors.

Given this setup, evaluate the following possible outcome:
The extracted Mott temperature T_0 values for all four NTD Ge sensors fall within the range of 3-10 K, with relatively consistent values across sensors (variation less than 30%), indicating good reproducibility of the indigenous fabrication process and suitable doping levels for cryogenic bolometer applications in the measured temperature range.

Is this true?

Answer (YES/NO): NO